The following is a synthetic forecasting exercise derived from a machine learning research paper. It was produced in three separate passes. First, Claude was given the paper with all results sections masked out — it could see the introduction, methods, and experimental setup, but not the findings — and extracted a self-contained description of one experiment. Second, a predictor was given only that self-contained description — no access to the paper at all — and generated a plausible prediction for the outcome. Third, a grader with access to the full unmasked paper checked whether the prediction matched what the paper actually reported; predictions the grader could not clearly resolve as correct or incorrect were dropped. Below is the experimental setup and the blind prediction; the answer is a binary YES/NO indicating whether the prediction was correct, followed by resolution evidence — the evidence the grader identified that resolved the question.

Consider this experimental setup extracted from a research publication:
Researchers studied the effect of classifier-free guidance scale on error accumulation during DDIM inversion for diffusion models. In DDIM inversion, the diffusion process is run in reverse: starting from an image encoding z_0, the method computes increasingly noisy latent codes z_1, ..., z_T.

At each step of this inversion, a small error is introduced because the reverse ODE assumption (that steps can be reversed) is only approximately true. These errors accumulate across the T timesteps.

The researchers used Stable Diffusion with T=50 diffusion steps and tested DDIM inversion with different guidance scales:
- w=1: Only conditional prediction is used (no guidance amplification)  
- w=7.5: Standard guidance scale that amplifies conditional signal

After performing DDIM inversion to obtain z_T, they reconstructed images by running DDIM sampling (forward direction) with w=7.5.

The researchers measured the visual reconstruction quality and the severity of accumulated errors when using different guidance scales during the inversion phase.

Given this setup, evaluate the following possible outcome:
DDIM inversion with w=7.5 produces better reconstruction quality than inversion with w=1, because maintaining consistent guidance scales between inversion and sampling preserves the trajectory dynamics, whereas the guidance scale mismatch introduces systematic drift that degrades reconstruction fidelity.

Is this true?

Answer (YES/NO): NO